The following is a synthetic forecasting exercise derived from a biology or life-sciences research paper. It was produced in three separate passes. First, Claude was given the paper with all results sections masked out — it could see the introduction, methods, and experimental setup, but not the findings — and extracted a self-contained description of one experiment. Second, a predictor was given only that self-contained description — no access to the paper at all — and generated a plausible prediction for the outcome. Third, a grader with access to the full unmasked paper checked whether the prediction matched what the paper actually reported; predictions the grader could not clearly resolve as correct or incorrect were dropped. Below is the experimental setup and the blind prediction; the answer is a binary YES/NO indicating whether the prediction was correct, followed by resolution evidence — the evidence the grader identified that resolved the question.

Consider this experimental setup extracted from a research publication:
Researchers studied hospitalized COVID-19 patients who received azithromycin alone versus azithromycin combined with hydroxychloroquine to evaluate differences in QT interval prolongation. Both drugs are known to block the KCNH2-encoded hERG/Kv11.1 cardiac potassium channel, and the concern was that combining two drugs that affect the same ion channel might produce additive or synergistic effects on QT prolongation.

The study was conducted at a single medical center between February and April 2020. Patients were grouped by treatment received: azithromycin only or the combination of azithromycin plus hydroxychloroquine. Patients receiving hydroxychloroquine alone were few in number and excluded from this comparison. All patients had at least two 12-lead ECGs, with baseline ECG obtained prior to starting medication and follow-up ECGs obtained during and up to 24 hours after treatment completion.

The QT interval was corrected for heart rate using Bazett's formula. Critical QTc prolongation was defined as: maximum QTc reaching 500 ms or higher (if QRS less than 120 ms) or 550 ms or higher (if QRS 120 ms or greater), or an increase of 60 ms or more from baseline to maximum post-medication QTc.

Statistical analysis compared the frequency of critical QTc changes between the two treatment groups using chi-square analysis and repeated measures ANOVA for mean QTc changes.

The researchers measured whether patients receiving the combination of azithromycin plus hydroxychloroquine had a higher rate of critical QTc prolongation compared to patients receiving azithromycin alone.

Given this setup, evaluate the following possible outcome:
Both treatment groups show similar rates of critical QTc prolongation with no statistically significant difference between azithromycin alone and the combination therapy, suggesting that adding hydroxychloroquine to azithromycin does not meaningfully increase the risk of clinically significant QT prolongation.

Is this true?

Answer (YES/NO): NO